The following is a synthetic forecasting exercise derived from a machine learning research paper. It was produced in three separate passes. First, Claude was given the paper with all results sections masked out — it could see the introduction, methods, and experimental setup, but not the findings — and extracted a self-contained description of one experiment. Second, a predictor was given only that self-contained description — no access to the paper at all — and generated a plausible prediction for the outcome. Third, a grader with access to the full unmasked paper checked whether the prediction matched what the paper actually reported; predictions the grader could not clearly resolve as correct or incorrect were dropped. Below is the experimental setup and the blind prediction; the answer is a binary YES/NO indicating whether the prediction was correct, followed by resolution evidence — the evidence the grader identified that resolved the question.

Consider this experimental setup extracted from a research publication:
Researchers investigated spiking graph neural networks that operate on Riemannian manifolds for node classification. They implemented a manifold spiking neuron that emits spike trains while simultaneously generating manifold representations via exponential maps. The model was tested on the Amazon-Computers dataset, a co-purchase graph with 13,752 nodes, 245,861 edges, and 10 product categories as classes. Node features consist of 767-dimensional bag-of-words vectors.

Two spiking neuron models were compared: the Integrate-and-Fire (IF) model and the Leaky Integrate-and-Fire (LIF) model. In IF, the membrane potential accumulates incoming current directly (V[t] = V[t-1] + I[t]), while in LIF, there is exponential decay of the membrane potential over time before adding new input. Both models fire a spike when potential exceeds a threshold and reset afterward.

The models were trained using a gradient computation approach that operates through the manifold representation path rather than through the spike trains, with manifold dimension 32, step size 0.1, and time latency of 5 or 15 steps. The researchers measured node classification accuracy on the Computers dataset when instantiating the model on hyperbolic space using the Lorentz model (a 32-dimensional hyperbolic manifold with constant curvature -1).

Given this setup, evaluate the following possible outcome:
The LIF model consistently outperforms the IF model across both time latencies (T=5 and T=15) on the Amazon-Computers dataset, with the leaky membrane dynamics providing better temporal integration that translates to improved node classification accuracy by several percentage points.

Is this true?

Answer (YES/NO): NO